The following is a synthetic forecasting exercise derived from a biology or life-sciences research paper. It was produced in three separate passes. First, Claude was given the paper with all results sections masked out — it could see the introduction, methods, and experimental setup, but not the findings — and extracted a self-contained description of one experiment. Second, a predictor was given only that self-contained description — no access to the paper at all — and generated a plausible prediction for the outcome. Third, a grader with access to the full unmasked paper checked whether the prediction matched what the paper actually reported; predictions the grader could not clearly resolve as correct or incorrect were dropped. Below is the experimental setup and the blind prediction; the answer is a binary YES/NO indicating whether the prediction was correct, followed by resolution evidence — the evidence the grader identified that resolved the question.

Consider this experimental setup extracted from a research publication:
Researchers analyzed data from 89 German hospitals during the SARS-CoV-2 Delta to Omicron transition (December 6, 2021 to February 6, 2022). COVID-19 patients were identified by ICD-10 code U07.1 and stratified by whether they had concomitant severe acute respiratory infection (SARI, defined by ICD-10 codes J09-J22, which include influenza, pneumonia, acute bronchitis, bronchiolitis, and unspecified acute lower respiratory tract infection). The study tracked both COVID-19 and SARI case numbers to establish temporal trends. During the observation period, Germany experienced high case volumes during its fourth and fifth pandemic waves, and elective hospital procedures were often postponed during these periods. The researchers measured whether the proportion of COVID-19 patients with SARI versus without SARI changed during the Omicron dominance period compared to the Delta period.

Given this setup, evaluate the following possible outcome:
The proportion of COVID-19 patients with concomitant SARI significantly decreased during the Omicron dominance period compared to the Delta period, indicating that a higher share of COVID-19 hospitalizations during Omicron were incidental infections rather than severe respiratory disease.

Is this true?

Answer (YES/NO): YES